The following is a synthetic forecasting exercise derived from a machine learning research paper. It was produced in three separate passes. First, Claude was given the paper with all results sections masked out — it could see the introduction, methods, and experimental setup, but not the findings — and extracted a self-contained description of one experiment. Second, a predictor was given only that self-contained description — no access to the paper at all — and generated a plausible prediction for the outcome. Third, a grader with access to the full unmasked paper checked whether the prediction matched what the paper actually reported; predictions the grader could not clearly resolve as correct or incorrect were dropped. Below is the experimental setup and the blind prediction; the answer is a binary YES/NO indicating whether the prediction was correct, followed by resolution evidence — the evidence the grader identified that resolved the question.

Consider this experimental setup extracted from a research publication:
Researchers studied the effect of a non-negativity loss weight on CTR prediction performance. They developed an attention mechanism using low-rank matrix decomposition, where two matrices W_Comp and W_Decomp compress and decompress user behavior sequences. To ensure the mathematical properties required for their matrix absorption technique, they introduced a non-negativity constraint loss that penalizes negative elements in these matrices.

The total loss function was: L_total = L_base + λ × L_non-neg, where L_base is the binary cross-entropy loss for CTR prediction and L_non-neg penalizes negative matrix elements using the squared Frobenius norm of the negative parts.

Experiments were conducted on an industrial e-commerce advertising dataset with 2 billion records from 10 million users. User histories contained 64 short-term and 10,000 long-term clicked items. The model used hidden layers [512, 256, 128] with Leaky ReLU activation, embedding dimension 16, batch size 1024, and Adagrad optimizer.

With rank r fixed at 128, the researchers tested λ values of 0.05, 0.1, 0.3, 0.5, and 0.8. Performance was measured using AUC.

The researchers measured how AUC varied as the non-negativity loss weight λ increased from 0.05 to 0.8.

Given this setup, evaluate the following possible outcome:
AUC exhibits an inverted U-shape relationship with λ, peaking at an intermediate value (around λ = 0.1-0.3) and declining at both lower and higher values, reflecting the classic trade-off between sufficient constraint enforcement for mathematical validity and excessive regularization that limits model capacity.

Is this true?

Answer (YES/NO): YES